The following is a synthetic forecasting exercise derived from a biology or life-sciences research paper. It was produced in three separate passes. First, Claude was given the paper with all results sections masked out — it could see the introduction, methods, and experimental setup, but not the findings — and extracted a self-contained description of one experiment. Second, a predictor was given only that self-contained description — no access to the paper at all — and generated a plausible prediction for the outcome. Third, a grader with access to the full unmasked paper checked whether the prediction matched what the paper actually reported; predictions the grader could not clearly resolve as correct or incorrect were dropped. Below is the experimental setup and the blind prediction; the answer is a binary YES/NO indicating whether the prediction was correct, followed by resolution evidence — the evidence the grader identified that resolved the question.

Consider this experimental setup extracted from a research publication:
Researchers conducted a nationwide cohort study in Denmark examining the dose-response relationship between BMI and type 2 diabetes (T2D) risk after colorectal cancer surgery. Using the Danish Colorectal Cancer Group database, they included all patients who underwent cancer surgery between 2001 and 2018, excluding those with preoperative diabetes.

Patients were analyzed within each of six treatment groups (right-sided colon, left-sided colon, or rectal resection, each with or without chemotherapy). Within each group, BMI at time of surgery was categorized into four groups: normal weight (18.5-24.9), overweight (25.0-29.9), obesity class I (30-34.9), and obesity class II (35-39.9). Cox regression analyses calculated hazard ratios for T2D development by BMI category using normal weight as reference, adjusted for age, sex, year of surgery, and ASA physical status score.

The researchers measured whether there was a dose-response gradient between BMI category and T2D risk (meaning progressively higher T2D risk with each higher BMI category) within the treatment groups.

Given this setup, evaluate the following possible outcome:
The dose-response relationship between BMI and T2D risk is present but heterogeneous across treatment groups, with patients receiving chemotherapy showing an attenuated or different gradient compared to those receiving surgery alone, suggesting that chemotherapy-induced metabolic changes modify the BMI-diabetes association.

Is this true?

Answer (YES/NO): NO